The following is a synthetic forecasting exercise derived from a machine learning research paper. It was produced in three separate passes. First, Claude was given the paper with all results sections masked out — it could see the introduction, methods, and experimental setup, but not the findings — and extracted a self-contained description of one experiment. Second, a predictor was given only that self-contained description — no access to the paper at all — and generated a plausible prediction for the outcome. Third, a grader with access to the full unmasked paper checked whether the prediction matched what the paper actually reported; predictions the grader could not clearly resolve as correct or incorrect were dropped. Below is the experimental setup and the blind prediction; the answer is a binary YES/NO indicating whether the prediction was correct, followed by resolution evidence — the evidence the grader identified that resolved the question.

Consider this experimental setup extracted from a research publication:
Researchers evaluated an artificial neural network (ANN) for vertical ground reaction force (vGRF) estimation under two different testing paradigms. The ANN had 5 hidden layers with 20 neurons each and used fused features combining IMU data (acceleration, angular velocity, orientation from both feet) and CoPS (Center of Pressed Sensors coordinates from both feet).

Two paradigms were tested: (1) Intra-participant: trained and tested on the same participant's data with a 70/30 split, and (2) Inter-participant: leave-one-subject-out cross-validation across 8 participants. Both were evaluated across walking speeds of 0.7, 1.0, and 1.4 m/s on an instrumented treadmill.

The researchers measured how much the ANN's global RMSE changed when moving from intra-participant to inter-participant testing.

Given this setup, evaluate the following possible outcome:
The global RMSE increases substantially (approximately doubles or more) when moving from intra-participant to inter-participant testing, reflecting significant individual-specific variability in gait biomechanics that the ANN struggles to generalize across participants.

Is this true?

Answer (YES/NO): NO